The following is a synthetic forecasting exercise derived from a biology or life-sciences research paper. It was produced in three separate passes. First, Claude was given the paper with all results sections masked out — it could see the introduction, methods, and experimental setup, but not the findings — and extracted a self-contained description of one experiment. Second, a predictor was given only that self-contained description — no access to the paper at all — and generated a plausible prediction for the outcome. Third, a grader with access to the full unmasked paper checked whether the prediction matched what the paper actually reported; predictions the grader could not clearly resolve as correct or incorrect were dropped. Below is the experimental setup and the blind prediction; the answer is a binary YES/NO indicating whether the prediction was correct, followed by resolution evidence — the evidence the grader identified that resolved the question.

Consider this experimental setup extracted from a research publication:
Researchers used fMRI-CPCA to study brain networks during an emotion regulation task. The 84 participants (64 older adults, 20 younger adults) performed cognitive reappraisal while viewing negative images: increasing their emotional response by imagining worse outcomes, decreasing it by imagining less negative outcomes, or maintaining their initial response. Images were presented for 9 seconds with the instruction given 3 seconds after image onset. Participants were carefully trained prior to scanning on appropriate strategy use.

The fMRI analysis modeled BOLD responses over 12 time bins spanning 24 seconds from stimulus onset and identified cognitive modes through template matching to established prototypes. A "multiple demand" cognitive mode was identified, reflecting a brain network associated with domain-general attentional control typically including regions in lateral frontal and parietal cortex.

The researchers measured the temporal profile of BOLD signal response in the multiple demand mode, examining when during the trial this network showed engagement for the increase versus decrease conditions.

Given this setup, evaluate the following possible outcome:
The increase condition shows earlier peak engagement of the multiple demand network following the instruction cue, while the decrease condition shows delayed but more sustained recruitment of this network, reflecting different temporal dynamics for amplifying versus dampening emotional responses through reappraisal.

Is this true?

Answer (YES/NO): NO